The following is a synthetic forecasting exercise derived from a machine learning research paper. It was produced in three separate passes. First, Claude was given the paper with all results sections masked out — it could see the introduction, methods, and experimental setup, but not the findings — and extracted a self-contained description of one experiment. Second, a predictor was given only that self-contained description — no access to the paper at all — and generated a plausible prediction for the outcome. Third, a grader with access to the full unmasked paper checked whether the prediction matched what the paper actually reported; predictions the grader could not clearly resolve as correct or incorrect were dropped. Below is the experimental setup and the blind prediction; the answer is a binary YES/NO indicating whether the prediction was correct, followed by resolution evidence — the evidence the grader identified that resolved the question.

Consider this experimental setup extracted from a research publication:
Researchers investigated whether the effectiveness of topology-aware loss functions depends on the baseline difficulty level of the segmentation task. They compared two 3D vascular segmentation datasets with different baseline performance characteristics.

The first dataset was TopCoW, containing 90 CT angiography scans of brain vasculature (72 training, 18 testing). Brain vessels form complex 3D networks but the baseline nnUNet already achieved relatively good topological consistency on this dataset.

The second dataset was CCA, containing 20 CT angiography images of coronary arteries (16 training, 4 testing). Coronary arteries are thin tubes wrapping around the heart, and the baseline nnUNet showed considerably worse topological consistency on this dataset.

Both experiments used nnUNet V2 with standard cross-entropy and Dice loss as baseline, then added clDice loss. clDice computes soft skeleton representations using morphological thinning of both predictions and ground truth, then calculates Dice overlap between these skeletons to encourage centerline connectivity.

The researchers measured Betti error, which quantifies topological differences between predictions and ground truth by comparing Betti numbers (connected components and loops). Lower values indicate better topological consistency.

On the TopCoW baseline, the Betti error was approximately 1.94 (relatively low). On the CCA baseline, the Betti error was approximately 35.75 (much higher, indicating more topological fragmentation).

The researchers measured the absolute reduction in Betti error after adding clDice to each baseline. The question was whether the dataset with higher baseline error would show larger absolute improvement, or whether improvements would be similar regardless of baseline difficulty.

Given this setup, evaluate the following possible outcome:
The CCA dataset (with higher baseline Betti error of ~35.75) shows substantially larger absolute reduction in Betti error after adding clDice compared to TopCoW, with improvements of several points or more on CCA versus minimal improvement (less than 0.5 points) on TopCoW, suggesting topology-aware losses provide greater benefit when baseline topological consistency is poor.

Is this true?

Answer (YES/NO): YES